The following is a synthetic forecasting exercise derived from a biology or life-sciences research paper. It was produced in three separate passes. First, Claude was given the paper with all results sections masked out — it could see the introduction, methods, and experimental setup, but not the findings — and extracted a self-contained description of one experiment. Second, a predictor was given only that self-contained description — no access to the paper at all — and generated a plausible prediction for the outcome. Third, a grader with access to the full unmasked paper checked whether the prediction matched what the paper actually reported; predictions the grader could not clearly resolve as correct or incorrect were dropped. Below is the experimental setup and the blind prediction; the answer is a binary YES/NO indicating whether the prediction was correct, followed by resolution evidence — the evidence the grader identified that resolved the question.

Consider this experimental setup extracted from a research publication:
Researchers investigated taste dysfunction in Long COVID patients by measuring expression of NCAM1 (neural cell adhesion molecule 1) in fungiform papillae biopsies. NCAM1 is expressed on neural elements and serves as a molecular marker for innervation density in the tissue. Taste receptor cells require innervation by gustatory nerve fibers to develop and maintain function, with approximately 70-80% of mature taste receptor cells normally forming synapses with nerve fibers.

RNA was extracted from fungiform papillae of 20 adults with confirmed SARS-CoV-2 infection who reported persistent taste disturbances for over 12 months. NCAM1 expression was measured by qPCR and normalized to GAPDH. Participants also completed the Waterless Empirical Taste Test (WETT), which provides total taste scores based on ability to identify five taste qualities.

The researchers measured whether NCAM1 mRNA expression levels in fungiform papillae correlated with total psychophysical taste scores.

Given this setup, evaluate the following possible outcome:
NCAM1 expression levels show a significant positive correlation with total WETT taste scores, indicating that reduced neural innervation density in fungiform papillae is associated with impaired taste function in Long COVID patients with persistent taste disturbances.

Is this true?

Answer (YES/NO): NO